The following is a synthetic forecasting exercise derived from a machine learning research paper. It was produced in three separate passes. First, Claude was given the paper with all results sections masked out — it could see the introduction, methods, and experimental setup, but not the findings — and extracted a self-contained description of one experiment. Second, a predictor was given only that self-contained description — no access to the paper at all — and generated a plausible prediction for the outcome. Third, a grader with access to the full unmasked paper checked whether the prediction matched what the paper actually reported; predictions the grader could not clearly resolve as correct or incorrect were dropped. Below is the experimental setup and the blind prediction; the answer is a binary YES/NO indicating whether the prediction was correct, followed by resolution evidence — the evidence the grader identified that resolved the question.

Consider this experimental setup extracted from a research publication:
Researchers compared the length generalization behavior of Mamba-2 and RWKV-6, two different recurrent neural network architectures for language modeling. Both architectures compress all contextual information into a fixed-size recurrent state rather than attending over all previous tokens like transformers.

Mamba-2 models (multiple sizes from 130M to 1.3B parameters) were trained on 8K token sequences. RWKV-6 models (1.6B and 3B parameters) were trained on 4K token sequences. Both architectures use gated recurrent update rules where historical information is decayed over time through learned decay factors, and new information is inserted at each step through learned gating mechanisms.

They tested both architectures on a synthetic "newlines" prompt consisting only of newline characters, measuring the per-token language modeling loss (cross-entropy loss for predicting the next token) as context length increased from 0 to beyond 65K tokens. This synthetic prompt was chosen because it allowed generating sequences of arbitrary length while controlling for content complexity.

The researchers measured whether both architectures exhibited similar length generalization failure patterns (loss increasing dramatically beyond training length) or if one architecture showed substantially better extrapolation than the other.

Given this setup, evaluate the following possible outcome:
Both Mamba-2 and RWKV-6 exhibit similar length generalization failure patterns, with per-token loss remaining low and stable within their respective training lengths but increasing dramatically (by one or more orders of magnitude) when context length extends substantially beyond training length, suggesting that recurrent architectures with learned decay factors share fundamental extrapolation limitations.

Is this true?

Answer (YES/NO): YES